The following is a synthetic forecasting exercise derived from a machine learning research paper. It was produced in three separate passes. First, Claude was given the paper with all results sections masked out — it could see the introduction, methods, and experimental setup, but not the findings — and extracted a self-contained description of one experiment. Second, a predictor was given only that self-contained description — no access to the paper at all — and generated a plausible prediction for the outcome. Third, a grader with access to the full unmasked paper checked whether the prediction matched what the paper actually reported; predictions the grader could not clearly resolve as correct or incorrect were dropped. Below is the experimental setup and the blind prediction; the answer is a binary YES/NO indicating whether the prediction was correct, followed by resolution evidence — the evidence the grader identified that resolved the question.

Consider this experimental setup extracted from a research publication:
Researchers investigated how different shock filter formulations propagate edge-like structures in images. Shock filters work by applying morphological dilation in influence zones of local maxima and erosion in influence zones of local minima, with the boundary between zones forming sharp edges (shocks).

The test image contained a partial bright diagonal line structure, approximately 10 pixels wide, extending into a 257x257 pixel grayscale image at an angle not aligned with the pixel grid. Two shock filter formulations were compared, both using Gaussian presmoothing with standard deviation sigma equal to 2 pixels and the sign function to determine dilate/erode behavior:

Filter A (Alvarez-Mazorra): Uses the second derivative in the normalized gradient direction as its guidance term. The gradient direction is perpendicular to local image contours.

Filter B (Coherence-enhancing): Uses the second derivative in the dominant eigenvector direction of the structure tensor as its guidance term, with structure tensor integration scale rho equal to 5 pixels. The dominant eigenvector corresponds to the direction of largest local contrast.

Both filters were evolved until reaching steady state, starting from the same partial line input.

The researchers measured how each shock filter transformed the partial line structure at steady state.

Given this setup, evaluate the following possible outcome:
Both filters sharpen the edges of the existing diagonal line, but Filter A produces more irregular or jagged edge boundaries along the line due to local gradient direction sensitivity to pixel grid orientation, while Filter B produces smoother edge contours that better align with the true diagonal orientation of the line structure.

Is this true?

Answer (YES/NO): NO